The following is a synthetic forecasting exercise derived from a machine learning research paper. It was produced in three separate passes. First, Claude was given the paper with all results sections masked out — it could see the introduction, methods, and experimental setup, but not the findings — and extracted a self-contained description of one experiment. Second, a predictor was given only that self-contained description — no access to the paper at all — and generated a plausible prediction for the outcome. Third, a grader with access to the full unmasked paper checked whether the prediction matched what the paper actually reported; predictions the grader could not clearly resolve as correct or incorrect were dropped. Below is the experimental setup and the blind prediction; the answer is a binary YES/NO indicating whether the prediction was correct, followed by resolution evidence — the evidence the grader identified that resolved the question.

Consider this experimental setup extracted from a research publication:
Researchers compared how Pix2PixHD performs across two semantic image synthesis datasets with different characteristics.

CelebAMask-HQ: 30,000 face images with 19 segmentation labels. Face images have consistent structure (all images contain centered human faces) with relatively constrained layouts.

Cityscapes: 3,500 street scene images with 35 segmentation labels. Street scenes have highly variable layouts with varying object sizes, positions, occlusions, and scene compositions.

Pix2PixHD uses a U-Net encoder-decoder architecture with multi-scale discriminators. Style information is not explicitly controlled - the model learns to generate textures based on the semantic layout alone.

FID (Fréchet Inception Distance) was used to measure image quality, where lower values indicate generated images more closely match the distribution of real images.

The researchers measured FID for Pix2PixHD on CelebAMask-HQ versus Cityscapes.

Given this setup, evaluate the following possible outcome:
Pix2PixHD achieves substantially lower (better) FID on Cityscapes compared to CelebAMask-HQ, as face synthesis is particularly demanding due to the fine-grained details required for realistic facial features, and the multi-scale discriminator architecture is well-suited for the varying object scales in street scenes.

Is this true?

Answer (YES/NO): NO